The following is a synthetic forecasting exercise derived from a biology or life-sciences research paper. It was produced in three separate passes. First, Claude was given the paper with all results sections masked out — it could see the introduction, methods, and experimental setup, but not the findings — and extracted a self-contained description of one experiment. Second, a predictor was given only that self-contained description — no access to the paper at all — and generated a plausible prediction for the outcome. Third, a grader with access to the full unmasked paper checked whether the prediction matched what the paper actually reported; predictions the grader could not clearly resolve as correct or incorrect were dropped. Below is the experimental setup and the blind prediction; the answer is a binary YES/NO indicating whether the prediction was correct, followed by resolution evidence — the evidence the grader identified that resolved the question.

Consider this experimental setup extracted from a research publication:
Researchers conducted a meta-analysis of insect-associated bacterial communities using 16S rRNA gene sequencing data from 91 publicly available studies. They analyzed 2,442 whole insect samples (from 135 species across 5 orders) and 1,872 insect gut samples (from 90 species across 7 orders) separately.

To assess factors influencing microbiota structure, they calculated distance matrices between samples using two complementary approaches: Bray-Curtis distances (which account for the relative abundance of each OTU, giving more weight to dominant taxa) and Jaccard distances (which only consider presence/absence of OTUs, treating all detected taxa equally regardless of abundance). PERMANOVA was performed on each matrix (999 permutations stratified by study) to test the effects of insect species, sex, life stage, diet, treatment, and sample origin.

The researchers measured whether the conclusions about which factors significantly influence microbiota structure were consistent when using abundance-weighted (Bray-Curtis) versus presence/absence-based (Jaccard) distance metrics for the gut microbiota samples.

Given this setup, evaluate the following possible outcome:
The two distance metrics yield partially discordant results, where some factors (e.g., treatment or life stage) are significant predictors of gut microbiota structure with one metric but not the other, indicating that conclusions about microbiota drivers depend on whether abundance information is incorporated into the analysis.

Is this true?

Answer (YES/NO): NO